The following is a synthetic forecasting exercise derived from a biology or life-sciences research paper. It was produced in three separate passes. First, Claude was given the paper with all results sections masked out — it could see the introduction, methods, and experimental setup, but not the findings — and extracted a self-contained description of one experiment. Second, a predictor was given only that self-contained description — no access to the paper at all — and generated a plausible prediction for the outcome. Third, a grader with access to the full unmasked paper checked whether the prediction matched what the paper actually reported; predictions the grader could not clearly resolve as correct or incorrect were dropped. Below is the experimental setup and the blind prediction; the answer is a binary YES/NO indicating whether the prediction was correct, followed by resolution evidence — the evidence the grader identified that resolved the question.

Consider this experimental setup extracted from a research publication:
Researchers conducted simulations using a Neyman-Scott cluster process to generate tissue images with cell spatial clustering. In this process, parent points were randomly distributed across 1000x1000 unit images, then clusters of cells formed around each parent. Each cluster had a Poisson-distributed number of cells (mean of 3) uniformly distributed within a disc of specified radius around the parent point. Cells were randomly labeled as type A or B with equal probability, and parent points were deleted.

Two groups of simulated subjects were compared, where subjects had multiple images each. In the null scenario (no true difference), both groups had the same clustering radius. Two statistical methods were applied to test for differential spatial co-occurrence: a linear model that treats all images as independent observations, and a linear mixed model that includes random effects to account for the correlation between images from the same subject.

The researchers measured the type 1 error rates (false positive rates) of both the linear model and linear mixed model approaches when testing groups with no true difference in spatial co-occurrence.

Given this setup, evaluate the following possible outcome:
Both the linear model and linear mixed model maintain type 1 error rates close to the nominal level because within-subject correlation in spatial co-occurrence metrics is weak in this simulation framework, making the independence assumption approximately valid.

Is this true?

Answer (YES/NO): NO